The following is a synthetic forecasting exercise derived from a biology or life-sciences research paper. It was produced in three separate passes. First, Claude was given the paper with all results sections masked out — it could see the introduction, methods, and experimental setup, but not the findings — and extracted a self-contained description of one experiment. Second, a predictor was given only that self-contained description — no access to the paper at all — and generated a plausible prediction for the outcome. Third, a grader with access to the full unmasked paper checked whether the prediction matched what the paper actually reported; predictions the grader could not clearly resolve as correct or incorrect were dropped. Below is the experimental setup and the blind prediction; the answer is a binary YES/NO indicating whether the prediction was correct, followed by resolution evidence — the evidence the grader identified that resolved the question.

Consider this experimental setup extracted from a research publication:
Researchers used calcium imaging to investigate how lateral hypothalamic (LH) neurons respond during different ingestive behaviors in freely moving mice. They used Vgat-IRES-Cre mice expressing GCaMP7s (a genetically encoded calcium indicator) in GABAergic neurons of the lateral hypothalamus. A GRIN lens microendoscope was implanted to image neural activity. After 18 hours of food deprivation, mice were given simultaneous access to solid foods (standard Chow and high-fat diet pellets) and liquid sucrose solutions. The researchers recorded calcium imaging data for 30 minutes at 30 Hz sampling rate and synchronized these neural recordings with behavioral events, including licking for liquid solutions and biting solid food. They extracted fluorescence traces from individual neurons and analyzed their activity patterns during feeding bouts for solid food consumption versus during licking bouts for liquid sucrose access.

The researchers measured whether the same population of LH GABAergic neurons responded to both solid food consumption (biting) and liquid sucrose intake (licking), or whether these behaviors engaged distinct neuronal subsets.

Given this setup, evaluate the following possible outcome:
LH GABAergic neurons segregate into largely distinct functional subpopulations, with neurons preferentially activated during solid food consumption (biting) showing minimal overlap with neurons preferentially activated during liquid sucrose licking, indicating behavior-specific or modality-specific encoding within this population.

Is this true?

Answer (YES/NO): YES